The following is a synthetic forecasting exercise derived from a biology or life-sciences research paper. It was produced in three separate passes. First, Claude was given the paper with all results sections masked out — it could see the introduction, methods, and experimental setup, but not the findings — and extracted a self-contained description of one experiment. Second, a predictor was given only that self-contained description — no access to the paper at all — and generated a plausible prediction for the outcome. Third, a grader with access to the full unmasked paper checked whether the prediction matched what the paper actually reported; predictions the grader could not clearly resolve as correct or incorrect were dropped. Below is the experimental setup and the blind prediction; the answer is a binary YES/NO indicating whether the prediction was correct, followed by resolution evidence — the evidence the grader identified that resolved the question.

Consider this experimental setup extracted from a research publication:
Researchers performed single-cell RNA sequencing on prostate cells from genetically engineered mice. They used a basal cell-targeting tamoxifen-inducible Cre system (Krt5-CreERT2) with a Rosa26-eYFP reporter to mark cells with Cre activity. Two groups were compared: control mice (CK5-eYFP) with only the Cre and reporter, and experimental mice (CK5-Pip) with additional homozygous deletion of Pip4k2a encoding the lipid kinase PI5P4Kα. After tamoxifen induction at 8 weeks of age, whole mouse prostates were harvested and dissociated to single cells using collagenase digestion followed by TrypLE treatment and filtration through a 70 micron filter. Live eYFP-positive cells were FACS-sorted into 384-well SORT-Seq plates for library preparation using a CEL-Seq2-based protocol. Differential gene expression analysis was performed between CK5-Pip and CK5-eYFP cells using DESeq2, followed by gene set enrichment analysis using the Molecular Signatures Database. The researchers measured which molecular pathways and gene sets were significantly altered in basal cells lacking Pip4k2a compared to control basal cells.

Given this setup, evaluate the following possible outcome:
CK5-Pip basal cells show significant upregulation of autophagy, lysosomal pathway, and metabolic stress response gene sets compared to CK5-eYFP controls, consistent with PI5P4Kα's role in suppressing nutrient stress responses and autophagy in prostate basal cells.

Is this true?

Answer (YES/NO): NO